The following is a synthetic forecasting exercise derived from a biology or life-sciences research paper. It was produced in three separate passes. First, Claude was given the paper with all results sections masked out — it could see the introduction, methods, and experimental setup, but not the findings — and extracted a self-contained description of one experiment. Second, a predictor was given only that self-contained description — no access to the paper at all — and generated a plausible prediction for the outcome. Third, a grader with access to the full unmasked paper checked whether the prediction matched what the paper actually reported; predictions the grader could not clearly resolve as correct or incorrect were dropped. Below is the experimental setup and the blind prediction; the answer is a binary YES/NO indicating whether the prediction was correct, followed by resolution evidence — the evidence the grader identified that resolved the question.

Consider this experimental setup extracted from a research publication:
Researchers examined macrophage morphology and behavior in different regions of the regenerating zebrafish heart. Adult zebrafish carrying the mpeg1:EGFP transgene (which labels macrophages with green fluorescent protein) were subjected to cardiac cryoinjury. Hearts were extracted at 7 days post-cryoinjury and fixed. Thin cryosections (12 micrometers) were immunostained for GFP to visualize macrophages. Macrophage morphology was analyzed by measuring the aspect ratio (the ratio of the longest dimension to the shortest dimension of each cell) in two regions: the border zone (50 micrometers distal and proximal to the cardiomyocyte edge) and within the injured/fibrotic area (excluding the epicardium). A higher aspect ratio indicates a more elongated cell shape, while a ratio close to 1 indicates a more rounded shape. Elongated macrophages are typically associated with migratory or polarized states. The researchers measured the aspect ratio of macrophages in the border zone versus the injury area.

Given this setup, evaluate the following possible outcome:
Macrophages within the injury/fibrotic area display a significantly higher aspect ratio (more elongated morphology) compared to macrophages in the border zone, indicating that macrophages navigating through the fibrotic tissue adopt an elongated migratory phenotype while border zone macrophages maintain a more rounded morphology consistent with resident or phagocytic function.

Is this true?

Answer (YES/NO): NO